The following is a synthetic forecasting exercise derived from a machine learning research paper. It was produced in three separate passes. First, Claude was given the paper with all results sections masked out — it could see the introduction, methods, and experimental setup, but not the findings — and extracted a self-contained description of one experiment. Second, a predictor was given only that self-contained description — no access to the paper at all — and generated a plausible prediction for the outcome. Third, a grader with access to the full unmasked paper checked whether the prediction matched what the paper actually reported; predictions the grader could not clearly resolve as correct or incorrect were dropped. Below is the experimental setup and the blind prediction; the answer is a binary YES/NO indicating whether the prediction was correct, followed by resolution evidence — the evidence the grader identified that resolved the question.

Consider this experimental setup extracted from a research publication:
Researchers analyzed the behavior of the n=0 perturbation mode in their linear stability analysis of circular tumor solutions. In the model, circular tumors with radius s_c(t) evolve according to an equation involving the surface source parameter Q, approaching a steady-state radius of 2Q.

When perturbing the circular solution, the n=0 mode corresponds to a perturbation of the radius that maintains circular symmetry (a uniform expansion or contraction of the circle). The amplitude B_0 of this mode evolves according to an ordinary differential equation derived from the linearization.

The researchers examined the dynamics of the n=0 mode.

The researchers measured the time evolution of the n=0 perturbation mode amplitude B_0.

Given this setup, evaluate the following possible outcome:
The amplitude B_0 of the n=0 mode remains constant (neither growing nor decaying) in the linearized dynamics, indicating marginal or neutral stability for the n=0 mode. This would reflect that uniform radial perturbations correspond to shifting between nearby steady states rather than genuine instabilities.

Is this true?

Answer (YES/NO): NO